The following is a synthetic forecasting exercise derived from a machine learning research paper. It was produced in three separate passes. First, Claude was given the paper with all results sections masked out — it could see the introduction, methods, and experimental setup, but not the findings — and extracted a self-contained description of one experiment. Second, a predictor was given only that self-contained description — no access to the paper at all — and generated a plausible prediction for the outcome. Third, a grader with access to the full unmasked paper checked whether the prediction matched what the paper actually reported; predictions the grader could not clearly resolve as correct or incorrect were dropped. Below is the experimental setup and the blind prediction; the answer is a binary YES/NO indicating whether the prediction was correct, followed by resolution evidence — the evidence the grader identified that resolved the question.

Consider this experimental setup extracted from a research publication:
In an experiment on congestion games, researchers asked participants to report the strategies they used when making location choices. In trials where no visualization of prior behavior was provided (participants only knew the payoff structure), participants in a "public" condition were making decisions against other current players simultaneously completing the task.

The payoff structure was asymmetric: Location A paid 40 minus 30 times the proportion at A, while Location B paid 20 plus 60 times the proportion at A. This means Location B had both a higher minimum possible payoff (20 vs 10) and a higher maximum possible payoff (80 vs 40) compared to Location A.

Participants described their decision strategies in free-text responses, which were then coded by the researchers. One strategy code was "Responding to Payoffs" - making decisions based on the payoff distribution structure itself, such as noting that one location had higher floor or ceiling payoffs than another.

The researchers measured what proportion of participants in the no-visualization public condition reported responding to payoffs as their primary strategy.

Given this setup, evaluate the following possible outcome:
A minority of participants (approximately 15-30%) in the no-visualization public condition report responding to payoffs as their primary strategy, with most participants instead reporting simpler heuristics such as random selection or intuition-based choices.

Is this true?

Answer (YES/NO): NO